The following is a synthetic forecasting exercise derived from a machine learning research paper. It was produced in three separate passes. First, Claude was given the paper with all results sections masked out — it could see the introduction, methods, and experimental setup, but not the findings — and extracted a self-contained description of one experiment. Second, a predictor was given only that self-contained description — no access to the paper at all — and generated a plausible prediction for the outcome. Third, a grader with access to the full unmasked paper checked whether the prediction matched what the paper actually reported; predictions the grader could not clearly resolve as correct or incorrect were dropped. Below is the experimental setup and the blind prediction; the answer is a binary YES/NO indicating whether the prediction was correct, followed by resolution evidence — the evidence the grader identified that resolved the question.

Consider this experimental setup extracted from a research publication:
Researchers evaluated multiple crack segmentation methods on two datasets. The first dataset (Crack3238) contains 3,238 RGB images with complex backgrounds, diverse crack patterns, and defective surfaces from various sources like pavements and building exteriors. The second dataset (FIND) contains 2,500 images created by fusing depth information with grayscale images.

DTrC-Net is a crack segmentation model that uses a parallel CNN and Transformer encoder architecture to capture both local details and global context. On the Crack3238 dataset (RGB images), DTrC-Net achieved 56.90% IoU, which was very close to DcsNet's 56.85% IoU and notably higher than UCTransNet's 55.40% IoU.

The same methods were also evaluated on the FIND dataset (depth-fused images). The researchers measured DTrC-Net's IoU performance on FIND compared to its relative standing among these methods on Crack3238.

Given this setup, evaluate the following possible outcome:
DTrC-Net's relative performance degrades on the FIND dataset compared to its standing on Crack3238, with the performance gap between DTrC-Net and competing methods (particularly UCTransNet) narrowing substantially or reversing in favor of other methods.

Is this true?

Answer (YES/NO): YES